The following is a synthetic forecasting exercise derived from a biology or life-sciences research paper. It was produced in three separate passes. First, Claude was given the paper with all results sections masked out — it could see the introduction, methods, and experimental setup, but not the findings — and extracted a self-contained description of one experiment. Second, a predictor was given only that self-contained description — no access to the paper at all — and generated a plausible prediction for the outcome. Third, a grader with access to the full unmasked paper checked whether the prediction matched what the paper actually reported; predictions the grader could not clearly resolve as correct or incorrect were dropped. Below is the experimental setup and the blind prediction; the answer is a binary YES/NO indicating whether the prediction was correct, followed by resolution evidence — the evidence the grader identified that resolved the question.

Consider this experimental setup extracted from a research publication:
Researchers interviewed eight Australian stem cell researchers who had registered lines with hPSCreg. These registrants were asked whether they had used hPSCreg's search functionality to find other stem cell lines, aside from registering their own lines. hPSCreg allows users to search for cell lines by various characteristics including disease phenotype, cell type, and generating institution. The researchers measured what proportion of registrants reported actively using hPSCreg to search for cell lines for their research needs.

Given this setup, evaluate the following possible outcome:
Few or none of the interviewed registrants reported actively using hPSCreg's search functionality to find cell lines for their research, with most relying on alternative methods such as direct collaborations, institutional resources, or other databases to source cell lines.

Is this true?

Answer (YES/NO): NO